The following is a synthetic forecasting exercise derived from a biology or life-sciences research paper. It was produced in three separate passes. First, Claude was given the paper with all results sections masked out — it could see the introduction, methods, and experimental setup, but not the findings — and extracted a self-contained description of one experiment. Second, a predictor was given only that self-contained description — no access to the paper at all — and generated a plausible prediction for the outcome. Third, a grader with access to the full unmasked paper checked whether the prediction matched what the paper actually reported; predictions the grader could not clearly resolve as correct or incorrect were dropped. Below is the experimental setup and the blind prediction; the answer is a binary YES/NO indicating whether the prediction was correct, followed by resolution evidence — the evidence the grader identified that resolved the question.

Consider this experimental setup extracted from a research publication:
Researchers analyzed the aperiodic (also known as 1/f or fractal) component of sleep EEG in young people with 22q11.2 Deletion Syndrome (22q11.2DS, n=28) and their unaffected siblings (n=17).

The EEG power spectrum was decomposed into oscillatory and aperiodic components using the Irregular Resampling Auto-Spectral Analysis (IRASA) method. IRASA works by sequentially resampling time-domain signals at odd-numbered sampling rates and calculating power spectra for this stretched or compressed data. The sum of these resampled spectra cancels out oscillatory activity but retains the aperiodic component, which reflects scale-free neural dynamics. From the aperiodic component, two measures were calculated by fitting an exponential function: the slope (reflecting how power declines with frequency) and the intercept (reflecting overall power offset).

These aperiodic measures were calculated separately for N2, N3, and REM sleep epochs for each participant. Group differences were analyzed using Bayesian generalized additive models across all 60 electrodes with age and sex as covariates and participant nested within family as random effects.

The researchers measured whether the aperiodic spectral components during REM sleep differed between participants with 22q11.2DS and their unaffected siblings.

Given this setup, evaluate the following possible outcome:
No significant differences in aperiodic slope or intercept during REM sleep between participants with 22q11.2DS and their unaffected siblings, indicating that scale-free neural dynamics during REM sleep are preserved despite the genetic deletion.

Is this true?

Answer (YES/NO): NO